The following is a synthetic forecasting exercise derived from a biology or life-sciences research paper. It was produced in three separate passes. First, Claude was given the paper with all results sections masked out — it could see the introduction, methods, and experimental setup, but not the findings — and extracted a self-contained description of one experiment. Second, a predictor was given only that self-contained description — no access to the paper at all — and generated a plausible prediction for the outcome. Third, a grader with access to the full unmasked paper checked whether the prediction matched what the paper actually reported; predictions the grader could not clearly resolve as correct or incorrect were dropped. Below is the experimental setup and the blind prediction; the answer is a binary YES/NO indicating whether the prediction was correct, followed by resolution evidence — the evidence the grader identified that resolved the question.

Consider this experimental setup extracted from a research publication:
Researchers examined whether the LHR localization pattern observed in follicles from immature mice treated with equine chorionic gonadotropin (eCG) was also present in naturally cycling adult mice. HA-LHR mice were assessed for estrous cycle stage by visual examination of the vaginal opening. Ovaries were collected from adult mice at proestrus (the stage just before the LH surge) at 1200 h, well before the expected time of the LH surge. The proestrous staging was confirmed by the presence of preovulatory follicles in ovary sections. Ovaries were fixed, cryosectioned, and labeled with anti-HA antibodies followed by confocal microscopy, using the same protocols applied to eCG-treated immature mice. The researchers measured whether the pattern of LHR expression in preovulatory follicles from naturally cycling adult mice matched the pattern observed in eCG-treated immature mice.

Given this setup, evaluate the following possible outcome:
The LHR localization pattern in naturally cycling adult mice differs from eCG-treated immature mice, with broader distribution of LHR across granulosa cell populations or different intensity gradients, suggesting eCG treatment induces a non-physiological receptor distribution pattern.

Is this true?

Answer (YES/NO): NO